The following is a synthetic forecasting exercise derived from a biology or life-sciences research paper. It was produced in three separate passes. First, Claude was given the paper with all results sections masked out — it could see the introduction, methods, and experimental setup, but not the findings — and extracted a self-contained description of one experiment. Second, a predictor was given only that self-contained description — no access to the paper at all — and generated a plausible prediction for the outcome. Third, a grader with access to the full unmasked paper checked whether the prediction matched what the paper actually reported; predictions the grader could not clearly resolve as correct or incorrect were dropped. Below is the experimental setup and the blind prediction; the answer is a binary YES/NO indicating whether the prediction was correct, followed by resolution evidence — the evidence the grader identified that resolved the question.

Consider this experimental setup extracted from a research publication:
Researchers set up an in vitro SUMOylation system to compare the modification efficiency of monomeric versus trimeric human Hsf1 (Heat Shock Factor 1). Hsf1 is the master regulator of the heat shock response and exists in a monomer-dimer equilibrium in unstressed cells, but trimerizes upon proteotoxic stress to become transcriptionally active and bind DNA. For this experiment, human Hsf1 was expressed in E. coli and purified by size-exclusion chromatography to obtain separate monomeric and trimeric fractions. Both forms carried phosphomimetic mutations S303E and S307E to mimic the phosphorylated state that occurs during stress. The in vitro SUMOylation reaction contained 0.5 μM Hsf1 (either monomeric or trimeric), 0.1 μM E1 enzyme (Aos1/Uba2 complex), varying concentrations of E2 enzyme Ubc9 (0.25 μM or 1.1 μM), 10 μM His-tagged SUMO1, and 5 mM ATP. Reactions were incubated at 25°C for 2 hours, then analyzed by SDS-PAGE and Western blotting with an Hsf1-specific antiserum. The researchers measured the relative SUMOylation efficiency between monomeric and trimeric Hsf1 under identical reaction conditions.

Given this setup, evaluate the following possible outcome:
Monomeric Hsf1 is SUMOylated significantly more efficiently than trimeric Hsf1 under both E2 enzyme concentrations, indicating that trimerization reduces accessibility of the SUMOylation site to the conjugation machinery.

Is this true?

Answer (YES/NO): NO